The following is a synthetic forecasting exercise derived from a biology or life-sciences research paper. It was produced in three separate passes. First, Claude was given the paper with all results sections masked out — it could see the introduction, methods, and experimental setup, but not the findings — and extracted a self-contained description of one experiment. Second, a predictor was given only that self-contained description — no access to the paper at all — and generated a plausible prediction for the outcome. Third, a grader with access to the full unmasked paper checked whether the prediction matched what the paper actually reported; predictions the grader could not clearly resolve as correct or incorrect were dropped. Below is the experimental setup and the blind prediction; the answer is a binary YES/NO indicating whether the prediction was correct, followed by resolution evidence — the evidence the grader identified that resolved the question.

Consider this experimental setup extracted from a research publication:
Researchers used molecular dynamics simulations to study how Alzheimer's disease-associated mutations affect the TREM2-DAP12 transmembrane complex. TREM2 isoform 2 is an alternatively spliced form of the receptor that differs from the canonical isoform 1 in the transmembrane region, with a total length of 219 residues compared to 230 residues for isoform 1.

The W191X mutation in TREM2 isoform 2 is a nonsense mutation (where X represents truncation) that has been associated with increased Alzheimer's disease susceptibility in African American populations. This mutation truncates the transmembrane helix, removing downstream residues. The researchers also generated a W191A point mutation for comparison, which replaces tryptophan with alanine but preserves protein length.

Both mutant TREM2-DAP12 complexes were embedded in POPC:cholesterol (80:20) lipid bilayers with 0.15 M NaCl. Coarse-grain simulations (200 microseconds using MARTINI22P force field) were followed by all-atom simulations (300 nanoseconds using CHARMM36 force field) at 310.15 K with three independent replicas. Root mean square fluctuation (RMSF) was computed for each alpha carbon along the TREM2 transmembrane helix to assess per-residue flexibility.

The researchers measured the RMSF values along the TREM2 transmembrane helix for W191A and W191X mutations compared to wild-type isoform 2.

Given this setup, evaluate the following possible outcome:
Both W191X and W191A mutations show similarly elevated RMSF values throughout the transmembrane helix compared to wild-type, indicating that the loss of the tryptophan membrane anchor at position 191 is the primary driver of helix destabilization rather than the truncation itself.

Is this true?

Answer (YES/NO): NO